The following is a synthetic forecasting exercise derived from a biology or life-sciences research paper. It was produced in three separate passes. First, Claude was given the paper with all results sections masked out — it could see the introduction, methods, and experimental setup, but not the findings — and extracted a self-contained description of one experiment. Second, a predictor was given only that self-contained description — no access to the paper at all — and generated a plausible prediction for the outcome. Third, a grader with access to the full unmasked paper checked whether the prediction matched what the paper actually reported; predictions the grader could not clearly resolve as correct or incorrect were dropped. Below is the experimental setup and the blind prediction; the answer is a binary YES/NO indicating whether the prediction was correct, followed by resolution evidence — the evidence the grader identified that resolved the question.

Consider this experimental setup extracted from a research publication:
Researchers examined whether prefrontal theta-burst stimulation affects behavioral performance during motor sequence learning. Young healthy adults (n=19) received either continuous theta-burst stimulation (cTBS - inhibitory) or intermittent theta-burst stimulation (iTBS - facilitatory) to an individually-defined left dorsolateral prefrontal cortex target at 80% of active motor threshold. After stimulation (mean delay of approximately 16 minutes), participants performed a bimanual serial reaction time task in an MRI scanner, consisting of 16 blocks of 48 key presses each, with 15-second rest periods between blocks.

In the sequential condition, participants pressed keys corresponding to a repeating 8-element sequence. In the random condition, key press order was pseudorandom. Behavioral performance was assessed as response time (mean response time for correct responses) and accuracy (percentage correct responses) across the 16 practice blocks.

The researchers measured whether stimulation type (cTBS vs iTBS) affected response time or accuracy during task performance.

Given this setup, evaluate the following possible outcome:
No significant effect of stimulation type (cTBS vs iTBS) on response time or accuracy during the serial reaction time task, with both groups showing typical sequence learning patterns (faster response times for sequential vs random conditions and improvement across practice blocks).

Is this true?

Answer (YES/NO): YES